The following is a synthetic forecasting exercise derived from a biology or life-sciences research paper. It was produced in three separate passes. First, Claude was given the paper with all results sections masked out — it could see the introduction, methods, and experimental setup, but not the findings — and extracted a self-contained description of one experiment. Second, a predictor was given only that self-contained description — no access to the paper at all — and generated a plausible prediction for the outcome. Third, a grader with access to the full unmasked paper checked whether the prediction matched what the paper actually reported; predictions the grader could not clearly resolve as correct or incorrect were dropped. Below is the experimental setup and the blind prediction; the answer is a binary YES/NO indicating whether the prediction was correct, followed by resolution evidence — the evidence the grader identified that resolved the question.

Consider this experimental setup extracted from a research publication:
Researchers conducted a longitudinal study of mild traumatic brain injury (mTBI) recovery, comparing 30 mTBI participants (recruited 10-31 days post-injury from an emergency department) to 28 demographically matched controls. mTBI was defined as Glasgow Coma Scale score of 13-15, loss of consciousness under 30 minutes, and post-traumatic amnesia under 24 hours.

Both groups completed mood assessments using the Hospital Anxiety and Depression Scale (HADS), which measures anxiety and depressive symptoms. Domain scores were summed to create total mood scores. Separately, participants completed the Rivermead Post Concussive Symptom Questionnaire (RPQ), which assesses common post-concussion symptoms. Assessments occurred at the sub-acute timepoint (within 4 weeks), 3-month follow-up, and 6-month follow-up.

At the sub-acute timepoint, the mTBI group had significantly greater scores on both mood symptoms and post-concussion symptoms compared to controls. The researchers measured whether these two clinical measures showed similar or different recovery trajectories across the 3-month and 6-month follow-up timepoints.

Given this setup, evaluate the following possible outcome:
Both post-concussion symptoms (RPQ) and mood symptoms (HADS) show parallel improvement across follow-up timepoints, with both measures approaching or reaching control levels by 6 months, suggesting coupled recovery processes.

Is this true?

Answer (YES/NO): YES